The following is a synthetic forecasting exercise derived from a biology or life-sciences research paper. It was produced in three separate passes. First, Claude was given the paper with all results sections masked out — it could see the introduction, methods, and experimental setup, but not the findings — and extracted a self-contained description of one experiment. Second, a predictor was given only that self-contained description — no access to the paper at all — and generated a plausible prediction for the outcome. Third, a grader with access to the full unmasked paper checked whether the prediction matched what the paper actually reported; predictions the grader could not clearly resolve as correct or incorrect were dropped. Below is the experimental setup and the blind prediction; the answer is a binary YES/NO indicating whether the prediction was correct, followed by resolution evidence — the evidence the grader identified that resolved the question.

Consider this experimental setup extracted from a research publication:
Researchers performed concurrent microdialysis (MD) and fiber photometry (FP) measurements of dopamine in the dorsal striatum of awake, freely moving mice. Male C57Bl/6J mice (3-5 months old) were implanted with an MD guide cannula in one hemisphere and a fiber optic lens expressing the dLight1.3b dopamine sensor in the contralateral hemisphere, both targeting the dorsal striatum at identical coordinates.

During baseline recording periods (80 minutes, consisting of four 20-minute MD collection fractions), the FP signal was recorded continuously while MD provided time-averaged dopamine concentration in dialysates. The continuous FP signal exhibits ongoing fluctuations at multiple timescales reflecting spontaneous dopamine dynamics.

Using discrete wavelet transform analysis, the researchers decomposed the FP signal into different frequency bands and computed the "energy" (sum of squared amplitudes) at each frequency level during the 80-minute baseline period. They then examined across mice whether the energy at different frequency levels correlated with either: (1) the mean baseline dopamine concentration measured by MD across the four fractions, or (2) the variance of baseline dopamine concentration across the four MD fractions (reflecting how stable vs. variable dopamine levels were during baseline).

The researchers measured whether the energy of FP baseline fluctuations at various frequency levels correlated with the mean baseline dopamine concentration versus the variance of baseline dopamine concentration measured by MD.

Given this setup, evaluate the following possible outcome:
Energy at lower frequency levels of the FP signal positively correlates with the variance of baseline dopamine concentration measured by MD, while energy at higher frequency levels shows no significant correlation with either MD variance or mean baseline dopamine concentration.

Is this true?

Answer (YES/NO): NO